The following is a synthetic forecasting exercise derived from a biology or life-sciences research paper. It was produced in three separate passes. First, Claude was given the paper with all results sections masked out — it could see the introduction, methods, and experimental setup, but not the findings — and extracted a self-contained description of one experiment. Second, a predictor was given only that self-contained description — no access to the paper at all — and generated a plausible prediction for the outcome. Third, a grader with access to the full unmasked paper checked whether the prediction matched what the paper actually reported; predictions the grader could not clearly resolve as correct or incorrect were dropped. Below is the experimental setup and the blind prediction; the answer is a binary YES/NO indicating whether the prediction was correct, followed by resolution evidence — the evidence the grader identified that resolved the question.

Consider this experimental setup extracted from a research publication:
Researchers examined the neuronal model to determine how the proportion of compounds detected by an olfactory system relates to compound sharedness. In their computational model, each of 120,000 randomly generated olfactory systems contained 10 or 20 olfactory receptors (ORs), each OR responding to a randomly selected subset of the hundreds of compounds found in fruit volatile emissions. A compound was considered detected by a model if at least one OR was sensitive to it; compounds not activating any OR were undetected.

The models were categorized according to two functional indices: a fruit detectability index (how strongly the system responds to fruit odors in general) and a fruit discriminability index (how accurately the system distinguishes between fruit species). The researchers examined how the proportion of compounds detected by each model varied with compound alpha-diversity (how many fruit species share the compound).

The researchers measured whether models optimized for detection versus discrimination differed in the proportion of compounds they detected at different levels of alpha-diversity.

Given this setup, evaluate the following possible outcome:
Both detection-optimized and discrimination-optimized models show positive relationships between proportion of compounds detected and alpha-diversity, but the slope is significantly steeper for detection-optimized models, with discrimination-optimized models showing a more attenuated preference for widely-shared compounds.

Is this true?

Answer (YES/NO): NO